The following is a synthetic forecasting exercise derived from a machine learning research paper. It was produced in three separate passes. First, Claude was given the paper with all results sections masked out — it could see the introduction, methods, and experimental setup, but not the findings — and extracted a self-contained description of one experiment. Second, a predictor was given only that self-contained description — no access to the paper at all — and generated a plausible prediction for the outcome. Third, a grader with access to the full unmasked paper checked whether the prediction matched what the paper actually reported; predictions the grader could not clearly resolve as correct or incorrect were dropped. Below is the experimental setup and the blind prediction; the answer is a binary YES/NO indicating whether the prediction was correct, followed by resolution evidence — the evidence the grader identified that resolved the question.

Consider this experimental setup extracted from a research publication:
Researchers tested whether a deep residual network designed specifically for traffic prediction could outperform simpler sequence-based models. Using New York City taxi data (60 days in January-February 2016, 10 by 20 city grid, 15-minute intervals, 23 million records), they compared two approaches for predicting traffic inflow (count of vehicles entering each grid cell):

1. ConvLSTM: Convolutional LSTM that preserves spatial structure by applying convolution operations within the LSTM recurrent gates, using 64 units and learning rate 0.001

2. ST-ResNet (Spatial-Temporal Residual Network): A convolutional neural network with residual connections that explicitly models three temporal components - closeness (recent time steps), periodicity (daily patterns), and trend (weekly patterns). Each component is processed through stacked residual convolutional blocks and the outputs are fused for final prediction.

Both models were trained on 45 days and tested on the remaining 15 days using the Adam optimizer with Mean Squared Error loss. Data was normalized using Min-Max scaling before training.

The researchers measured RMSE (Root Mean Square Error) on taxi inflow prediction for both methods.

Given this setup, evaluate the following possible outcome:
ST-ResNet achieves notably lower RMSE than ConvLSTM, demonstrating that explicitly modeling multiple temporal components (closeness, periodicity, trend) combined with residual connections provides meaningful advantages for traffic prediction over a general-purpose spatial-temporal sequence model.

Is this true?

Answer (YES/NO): NO